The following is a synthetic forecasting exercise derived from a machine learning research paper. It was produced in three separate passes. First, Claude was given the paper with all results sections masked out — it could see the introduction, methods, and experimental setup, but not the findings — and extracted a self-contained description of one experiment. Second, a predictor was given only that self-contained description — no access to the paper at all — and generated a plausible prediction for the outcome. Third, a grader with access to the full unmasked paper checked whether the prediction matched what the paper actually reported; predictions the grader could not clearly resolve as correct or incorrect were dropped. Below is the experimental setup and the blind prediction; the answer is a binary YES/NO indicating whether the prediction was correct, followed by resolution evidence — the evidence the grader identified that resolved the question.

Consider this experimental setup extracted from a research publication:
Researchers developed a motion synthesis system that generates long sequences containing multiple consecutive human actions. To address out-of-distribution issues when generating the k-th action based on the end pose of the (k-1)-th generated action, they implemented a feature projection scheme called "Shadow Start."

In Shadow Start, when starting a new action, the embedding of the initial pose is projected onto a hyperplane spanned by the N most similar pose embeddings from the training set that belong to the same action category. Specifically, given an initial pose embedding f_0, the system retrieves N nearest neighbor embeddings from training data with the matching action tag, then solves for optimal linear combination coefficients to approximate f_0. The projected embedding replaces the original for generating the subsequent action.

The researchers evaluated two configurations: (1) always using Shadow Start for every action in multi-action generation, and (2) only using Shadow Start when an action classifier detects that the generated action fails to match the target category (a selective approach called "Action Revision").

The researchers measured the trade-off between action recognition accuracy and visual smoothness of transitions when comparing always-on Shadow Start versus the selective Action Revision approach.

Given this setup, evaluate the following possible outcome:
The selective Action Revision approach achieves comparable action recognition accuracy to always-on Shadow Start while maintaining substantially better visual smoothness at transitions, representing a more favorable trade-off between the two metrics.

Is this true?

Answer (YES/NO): YES